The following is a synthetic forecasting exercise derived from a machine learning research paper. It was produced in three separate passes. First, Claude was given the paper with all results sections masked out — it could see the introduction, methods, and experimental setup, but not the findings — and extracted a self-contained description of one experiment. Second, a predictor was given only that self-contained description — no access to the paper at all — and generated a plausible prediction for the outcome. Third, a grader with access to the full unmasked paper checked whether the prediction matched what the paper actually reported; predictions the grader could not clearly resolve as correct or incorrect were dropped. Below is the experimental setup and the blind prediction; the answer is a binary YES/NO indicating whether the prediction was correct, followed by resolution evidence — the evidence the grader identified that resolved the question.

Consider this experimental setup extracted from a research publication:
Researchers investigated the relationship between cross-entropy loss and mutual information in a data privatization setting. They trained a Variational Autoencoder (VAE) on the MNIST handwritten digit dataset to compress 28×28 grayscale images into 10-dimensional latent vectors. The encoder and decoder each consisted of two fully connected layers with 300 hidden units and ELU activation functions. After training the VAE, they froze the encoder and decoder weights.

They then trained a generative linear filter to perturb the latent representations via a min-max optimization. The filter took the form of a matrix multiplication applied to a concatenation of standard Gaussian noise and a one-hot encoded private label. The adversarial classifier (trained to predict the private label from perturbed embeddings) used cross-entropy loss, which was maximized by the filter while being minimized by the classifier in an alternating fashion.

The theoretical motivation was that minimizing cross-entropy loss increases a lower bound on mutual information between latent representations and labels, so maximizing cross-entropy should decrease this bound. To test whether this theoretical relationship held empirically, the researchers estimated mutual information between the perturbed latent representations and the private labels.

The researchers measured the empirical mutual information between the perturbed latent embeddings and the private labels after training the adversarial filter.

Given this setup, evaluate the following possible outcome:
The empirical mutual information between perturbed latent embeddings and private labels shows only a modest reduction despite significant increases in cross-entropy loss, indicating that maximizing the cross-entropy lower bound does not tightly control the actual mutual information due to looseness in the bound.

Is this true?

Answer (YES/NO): NO